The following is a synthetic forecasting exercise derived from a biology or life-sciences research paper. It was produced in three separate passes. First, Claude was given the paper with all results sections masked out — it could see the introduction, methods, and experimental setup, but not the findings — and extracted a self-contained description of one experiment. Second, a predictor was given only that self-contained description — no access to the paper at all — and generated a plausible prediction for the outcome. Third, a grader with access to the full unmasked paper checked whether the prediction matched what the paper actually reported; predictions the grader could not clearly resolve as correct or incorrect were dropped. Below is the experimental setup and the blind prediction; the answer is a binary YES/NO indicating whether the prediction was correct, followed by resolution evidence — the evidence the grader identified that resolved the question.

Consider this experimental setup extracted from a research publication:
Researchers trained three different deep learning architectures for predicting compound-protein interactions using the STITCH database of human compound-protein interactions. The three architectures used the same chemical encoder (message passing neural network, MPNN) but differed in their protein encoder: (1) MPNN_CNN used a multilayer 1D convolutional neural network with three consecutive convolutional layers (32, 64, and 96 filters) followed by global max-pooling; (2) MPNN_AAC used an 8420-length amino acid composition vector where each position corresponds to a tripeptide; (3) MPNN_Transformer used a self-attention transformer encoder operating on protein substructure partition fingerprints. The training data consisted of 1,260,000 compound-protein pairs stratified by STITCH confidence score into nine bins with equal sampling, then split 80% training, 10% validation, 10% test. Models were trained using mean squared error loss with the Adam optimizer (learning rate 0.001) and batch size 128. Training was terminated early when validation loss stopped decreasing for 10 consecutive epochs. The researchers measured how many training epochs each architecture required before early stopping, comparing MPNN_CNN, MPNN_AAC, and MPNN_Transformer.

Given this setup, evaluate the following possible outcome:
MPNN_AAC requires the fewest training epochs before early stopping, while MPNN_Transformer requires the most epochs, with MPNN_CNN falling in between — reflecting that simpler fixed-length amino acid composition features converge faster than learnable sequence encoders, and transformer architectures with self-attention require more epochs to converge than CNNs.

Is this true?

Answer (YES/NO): NO